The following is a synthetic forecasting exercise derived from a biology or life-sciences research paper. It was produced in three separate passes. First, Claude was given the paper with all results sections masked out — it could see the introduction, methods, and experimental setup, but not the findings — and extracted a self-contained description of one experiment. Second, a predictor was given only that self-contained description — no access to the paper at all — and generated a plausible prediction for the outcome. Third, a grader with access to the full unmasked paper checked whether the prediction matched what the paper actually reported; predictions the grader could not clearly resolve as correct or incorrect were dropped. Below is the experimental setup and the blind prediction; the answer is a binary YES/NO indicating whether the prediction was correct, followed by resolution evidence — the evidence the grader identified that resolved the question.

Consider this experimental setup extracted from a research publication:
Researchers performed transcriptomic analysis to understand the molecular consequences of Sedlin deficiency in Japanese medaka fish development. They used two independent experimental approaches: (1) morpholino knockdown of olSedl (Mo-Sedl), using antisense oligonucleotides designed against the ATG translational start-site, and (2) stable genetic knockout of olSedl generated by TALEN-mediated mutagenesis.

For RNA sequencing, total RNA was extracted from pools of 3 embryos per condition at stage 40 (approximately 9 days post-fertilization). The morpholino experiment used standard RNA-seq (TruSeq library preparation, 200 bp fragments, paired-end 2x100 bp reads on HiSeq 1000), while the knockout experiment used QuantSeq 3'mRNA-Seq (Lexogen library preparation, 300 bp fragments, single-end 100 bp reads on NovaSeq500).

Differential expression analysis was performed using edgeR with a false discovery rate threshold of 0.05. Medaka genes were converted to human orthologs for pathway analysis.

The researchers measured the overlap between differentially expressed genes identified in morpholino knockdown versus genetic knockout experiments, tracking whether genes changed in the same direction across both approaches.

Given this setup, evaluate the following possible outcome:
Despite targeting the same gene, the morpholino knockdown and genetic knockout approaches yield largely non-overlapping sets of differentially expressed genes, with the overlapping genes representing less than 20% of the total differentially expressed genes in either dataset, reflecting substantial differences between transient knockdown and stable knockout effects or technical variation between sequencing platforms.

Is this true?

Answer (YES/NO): NO